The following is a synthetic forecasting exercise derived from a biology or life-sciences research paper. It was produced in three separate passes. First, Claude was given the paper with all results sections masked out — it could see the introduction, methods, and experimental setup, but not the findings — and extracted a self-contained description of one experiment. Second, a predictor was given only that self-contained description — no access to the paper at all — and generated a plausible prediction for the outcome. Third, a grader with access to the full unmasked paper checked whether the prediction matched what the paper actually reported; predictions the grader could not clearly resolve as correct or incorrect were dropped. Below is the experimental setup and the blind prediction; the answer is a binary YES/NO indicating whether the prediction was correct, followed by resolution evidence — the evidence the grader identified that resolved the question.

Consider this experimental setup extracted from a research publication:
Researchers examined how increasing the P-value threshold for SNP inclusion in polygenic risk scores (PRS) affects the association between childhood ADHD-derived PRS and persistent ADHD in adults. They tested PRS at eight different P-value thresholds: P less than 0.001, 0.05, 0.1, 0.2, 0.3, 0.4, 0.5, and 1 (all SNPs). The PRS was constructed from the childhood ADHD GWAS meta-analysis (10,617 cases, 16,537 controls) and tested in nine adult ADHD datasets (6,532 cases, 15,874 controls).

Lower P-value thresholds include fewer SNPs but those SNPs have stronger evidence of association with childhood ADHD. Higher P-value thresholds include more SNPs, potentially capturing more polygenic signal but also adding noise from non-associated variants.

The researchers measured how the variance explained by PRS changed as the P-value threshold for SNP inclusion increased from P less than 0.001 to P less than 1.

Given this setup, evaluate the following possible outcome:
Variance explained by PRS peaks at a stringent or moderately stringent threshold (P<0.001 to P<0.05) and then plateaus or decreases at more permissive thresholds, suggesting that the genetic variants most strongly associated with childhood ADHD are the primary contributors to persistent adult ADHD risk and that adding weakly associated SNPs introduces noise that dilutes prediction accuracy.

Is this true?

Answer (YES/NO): NO